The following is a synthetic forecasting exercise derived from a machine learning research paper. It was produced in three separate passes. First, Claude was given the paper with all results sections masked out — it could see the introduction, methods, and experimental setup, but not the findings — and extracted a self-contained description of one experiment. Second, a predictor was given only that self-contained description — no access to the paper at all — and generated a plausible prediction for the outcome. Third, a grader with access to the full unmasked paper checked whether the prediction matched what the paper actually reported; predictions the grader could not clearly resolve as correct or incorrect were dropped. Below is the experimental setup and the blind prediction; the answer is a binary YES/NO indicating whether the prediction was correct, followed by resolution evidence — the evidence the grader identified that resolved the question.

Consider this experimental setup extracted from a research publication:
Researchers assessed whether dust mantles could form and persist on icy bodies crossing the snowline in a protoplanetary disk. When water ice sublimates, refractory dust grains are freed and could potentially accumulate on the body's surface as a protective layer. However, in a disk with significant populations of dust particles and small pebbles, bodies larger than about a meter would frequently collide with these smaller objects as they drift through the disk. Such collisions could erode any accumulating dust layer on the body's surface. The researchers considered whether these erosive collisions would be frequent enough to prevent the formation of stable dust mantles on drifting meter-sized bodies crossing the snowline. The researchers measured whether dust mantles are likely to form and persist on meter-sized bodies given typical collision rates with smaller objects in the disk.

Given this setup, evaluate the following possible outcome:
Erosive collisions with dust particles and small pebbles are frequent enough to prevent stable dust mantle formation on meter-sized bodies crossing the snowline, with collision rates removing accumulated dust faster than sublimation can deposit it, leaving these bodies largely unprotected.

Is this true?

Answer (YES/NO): YES